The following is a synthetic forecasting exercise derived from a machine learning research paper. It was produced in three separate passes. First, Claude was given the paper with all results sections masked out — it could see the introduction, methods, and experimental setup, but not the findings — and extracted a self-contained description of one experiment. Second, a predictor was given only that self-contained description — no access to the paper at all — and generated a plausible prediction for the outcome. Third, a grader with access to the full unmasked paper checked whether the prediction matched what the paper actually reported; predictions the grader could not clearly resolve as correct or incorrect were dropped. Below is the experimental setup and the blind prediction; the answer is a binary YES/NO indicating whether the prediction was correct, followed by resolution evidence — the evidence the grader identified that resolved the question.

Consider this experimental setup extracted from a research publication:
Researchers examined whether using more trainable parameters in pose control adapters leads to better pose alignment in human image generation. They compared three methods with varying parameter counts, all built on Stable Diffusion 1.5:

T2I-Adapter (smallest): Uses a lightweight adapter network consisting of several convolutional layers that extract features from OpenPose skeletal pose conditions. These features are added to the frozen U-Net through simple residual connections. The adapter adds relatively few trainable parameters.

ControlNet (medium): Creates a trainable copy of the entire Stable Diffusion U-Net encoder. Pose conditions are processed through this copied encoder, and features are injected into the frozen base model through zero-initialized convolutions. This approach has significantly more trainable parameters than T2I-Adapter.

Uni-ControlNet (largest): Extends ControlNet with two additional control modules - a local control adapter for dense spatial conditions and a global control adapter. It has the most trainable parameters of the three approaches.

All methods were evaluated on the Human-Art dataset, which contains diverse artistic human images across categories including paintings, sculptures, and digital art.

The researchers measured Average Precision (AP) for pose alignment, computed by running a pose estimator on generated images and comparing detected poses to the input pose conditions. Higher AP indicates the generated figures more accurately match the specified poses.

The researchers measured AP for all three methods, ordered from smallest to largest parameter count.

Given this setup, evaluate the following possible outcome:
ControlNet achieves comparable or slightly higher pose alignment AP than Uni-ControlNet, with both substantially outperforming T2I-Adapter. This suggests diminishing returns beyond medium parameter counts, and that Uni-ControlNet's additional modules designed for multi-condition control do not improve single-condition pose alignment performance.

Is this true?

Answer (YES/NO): NO